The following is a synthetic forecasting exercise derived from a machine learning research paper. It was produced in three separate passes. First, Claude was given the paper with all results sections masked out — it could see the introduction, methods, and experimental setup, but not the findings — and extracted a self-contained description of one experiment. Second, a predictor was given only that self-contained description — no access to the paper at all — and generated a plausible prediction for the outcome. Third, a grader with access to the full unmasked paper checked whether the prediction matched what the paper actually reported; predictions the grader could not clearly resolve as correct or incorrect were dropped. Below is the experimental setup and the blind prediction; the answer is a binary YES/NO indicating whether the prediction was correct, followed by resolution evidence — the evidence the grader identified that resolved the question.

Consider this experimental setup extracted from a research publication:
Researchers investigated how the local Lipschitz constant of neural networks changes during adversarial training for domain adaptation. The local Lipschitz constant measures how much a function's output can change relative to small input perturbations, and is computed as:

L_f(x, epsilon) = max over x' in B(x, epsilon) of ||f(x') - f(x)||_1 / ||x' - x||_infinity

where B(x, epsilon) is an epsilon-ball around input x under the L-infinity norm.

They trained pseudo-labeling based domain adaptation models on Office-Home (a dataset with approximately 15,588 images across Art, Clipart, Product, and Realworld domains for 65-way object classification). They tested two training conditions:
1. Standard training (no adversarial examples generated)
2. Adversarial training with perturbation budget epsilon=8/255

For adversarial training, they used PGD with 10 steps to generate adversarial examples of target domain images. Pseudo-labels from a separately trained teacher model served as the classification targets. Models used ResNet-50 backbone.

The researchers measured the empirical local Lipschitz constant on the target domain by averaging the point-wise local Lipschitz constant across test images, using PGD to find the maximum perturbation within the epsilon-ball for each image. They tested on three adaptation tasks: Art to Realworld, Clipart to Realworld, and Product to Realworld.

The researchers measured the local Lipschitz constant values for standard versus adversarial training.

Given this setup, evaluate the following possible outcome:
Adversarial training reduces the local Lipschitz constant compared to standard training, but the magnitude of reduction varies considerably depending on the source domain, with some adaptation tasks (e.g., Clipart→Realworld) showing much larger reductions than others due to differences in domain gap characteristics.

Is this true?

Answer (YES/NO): NO